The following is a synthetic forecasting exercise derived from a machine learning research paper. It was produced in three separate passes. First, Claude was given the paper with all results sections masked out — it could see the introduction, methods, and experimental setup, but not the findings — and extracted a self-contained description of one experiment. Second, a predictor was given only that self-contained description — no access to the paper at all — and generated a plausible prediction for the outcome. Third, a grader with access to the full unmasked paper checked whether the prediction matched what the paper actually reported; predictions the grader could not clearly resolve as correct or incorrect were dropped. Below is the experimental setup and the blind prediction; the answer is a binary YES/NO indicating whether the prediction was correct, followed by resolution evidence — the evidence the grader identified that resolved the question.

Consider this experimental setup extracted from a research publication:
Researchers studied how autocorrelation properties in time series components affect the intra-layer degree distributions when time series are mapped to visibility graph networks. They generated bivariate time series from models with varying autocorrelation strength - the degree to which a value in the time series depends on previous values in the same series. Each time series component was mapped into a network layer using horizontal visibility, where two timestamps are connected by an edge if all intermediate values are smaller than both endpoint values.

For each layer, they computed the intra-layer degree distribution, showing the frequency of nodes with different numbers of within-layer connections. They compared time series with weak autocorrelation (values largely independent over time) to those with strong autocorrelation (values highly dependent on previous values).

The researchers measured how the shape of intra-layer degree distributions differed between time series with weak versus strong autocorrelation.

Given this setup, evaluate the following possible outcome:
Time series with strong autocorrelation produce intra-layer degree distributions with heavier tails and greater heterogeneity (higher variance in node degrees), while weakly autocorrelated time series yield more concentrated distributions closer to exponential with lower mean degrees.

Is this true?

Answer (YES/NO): NO